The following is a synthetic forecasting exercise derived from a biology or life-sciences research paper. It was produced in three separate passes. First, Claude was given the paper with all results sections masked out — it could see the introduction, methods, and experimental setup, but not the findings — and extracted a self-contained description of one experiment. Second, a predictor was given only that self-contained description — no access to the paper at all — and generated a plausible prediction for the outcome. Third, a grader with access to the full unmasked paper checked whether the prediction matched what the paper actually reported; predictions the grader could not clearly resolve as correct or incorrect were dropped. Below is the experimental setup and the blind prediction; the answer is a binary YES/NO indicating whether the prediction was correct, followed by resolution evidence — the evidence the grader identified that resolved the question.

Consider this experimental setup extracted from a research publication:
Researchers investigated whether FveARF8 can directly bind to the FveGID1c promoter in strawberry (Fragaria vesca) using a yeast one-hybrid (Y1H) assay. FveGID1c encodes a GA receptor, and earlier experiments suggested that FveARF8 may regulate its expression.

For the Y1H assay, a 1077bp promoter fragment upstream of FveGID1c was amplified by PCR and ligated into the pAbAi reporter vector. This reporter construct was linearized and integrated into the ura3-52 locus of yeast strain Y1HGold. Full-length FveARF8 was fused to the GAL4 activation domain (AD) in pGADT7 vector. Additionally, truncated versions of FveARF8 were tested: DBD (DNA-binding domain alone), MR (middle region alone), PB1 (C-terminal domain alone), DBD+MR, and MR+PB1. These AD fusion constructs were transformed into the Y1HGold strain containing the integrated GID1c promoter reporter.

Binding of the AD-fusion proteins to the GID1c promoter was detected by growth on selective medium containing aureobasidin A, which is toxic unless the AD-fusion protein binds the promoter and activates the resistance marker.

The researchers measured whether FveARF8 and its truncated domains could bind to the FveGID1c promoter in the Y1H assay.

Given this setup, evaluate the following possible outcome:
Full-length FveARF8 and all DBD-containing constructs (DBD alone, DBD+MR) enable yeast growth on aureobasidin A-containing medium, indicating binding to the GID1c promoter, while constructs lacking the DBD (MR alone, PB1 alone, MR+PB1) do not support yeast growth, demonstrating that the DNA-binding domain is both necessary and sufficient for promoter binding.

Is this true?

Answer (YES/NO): NO